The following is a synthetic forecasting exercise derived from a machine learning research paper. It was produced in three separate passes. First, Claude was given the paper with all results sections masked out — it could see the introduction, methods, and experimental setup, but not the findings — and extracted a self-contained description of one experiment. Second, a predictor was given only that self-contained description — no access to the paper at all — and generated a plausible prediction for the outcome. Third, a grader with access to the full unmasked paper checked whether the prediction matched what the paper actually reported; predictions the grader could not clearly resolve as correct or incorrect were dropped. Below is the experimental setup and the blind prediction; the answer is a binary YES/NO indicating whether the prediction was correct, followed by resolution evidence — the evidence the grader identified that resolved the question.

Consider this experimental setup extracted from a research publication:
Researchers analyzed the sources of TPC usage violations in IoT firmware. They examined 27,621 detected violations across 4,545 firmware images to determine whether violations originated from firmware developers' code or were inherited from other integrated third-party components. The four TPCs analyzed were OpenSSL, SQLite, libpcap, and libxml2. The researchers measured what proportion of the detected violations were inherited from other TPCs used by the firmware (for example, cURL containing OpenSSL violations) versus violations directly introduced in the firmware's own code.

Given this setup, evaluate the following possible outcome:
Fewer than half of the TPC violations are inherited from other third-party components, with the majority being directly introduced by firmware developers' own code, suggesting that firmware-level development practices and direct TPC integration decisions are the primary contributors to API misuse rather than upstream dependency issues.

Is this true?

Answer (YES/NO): NO